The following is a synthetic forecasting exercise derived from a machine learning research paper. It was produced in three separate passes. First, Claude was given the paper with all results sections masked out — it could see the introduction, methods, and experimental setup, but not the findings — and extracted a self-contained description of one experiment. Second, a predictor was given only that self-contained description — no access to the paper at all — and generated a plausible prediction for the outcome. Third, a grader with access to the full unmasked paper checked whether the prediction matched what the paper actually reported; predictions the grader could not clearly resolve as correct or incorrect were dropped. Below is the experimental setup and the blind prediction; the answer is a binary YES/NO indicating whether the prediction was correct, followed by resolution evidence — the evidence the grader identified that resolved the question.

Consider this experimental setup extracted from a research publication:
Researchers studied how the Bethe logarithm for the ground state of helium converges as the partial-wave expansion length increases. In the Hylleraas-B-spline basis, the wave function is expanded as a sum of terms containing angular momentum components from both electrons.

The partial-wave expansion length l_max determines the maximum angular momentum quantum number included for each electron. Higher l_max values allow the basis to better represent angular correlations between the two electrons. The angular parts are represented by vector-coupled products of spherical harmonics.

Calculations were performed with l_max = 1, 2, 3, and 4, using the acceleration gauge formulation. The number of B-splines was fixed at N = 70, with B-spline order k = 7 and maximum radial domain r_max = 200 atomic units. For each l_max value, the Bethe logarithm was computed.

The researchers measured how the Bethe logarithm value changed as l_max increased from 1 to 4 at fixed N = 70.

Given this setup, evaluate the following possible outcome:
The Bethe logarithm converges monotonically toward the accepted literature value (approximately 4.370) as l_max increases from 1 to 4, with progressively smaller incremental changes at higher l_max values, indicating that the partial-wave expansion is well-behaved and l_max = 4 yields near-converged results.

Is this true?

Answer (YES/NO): YES